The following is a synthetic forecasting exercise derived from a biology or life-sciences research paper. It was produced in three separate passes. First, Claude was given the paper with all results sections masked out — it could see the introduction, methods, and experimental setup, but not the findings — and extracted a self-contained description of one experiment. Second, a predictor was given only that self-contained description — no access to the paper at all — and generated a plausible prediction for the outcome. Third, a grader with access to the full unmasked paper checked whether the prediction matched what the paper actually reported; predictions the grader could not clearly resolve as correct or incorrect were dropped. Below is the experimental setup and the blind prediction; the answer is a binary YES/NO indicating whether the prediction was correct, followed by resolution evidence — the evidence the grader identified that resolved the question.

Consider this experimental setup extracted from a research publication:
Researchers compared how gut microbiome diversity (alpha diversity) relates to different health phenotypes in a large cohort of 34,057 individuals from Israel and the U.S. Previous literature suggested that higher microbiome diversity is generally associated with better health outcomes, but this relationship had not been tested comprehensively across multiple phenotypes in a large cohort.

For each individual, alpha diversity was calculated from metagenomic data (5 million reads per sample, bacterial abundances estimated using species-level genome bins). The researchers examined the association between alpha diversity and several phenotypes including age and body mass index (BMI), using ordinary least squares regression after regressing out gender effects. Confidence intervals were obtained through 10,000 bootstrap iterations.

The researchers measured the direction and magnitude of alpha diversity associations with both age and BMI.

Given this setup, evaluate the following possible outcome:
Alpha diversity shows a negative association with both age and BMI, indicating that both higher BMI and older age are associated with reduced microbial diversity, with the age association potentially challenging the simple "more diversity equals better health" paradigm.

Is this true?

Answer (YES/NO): NO